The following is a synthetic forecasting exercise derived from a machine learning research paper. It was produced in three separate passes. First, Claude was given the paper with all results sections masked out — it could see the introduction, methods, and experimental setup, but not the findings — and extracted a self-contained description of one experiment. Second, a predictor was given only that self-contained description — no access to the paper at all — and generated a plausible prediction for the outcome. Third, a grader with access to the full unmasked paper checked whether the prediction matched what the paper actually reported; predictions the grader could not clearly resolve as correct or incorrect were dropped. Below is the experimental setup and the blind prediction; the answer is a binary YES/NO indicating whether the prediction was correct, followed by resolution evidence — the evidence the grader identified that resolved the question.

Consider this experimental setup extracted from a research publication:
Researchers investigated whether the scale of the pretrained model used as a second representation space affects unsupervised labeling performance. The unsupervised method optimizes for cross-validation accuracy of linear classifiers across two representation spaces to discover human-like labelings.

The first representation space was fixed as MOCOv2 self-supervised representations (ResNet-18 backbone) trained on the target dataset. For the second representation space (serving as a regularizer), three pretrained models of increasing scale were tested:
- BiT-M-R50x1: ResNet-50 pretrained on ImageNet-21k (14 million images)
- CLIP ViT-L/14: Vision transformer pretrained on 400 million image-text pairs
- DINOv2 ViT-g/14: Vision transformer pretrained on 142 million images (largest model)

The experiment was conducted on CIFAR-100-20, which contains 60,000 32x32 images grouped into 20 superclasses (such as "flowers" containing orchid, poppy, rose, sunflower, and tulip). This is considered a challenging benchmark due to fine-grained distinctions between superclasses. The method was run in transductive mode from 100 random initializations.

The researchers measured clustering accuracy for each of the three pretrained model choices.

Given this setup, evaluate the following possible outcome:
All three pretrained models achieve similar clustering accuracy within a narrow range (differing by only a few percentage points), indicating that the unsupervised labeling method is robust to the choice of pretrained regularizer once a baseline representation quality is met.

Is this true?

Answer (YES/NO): NO